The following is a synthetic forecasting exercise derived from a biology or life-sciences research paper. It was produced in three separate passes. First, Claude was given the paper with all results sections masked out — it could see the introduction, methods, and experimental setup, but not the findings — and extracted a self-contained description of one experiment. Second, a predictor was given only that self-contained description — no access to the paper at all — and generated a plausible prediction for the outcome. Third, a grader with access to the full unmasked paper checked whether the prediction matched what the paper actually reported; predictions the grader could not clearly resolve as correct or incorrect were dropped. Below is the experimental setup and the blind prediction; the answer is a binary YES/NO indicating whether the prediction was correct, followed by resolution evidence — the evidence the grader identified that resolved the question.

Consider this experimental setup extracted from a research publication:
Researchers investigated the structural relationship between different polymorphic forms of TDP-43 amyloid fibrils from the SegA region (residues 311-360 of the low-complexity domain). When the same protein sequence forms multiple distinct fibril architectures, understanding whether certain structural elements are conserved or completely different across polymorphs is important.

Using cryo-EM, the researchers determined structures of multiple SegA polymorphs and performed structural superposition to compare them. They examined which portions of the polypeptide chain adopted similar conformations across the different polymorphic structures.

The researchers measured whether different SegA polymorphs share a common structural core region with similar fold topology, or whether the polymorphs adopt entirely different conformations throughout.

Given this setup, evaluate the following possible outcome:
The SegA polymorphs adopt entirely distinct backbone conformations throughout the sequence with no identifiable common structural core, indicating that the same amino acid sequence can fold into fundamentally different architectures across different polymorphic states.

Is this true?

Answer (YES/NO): NO